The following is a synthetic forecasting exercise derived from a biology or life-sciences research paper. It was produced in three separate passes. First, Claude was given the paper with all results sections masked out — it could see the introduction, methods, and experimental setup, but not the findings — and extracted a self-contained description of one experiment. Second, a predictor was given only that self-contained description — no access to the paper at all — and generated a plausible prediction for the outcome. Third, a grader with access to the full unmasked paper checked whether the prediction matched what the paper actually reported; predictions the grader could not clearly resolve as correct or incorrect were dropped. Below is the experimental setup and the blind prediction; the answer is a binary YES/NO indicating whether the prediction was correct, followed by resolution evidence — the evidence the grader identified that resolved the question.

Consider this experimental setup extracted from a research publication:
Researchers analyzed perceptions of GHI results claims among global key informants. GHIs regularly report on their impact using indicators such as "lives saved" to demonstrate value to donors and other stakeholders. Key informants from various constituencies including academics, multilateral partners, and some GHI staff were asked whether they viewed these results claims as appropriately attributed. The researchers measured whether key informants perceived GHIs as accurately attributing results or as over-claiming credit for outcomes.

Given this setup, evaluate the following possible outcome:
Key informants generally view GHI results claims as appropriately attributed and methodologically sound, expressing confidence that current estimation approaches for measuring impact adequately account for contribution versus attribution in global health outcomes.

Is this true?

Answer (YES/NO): NO